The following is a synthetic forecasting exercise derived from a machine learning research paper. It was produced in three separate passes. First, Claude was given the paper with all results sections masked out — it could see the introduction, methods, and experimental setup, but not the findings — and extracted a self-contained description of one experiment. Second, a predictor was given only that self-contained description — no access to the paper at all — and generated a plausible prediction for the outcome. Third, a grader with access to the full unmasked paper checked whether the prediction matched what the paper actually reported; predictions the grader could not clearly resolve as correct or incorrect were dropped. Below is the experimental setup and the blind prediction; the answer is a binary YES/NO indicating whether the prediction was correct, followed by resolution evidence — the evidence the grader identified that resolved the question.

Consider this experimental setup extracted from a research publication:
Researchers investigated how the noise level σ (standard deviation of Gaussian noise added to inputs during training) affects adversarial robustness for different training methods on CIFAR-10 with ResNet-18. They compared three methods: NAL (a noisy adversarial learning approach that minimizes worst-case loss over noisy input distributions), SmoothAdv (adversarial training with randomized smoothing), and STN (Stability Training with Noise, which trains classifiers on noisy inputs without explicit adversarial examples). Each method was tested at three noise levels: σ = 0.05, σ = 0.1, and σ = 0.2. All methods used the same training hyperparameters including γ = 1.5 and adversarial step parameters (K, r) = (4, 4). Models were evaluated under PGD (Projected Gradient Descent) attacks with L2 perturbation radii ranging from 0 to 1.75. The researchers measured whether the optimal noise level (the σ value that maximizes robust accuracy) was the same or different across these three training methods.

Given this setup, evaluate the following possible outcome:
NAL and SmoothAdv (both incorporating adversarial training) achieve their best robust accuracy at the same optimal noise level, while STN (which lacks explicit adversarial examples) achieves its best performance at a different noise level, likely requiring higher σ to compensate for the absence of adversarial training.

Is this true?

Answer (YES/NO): NO